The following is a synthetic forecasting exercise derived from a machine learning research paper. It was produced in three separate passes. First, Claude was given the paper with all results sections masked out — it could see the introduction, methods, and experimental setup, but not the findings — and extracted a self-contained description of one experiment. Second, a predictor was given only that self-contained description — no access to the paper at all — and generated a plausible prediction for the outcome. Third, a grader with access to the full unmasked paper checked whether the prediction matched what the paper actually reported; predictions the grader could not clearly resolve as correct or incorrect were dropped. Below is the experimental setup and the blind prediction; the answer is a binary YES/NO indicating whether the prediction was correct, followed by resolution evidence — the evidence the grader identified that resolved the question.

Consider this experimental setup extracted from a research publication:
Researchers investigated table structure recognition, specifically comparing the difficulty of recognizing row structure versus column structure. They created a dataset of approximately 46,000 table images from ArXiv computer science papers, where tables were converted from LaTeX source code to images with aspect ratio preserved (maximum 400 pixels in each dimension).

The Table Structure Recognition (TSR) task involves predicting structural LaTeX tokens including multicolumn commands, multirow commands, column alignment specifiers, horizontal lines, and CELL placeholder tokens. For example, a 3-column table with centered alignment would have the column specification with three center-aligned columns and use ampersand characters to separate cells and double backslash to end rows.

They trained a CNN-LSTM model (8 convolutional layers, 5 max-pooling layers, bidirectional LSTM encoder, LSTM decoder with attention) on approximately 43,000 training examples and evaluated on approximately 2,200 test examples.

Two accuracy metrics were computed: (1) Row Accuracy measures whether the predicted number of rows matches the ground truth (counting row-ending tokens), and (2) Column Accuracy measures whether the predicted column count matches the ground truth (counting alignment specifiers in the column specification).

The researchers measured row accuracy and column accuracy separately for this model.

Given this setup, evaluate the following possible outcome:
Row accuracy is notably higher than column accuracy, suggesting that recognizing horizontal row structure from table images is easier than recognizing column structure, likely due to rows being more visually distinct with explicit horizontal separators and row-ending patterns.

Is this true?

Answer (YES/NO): NO